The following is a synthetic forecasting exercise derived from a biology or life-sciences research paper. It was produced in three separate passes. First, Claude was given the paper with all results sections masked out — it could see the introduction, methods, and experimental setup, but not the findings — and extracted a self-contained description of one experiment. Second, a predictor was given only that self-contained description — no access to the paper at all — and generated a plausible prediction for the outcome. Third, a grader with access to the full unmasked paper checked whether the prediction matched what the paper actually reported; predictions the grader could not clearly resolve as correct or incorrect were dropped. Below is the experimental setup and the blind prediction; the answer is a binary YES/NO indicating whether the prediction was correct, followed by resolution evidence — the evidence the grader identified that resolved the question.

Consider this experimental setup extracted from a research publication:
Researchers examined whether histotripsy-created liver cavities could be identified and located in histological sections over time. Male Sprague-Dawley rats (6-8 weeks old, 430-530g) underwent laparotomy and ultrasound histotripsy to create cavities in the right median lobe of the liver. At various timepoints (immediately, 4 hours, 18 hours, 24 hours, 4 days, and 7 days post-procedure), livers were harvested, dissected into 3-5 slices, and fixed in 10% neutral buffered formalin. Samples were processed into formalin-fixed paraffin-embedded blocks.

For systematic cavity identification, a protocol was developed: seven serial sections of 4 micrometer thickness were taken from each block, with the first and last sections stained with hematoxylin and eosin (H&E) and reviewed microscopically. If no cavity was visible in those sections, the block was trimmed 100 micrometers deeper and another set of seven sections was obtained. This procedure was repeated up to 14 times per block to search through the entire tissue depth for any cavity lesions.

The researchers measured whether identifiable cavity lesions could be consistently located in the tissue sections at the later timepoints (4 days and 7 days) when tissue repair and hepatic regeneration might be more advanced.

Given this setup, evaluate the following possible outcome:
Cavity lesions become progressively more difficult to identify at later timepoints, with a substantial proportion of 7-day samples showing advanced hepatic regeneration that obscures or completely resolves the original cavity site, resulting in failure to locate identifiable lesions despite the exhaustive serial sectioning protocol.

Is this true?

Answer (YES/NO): NO